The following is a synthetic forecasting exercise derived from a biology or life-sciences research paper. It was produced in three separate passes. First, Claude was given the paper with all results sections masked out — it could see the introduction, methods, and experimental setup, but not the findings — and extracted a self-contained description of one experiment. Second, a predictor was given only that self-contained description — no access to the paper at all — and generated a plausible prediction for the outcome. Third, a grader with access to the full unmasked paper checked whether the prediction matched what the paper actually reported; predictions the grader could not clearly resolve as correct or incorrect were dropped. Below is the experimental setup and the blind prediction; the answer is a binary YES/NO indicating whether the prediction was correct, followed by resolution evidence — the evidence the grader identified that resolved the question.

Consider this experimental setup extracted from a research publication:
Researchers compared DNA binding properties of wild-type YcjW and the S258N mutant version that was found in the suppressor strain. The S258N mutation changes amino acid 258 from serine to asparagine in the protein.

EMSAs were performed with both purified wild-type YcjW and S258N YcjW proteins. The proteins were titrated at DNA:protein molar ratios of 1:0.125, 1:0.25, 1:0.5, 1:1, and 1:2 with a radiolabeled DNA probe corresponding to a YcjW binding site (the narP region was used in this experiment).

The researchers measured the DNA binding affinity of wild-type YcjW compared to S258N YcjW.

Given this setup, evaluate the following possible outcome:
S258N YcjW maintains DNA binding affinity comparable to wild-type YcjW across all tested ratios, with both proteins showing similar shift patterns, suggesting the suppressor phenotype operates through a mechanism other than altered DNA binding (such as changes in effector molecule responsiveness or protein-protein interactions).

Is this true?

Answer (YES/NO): YES